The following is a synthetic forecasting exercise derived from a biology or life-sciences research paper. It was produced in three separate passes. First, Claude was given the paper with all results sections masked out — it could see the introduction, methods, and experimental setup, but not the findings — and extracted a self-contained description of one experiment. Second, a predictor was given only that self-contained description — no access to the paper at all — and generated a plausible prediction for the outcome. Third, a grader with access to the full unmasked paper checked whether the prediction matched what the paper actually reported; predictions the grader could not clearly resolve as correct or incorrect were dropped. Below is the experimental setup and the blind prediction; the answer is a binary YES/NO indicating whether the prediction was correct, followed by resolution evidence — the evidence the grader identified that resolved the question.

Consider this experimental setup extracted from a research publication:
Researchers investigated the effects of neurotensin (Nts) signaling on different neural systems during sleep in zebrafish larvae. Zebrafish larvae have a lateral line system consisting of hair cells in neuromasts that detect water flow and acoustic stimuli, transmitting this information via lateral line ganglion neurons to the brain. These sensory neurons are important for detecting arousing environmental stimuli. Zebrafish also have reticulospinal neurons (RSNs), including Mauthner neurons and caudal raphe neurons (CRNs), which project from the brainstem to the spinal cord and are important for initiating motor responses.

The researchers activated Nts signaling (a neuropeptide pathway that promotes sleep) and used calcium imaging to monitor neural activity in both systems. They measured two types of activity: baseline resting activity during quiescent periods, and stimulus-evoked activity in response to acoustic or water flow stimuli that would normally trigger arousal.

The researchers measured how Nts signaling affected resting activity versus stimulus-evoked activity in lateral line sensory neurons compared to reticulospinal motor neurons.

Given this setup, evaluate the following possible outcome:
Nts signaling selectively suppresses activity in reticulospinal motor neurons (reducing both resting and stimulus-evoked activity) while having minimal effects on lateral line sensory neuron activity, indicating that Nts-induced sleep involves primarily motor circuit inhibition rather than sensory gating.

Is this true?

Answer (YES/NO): NO